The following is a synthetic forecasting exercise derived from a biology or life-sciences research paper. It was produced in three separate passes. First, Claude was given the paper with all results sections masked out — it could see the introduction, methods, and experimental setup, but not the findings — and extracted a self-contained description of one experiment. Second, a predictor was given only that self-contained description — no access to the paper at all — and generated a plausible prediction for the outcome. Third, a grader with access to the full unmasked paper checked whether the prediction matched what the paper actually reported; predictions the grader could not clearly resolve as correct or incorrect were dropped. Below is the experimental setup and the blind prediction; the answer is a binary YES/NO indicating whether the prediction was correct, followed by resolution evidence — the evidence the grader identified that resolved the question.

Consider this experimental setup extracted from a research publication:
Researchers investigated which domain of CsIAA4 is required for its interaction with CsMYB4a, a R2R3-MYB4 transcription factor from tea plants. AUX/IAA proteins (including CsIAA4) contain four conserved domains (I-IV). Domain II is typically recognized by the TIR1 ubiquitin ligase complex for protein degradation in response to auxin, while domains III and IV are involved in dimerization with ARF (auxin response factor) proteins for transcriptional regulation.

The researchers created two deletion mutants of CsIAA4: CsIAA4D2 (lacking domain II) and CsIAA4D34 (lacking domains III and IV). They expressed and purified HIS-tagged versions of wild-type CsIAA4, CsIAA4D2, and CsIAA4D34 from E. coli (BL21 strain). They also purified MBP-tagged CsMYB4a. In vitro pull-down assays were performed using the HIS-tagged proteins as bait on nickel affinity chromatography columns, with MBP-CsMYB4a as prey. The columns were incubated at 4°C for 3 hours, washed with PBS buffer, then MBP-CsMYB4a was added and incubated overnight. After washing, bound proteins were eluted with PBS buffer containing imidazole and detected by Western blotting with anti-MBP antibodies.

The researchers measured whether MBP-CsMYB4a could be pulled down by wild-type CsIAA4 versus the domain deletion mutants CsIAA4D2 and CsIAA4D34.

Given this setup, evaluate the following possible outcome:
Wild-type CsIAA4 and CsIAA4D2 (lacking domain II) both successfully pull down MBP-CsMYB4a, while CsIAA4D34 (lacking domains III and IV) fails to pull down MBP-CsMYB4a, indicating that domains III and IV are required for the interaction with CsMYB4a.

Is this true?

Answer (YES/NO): NO